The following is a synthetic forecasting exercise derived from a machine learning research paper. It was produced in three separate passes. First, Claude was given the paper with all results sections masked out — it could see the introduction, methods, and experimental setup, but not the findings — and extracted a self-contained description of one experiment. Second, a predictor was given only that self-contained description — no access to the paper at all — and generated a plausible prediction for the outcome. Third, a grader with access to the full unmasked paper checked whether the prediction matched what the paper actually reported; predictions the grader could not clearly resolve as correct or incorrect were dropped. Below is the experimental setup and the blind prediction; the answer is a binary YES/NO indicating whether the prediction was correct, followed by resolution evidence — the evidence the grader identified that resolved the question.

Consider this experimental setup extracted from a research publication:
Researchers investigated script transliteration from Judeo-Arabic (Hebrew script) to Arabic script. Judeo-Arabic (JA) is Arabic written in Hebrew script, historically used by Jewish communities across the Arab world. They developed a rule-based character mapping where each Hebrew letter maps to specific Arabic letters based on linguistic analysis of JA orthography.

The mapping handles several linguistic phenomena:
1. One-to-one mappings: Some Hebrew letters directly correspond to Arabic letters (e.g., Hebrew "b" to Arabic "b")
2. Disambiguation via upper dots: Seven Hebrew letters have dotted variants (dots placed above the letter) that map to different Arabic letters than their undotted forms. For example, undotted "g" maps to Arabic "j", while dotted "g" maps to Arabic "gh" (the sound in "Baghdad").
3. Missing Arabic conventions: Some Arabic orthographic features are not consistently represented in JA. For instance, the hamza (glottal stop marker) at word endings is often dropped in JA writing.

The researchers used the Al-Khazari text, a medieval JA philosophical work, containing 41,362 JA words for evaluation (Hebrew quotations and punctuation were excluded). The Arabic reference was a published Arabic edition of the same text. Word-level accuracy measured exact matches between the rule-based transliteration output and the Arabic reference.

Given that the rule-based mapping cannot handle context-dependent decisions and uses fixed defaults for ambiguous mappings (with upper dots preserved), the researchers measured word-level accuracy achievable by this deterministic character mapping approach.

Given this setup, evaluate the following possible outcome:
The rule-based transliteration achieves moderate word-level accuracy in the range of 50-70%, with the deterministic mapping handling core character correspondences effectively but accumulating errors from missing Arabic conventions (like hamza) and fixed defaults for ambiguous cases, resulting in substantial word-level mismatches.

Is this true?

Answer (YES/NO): YES